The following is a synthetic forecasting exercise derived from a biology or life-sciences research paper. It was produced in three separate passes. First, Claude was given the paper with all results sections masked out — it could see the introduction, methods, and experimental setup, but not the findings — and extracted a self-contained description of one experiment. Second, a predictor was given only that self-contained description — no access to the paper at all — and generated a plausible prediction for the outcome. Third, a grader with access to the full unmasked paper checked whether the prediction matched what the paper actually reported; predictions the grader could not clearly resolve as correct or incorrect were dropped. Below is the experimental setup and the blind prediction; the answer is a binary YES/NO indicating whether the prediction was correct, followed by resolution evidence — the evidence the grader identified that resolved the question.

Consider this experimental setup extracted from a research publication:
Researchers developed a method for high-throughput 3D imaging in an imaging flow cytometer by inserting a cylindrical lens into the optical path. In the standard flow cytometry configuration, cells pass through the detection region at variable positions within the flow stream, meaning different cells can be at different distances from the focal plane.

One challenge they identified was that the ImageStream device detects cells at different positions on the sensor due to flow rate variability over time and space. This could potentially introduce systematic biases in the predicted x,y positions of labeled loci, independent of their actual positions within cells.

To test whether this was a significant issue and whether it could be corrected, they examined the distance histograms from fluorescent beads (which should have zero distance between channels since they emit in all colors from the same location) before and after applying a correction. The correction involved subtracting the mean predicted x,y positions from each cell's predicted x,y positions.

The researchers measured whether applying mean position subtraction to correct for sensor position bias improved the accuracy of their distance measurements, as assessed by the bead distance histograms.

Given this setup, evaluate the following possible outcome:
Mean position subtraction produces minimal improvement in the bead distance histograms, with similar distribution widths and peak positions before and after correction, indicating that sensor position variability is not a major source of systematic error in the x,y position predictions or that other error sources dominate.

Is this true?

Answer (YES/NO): NO